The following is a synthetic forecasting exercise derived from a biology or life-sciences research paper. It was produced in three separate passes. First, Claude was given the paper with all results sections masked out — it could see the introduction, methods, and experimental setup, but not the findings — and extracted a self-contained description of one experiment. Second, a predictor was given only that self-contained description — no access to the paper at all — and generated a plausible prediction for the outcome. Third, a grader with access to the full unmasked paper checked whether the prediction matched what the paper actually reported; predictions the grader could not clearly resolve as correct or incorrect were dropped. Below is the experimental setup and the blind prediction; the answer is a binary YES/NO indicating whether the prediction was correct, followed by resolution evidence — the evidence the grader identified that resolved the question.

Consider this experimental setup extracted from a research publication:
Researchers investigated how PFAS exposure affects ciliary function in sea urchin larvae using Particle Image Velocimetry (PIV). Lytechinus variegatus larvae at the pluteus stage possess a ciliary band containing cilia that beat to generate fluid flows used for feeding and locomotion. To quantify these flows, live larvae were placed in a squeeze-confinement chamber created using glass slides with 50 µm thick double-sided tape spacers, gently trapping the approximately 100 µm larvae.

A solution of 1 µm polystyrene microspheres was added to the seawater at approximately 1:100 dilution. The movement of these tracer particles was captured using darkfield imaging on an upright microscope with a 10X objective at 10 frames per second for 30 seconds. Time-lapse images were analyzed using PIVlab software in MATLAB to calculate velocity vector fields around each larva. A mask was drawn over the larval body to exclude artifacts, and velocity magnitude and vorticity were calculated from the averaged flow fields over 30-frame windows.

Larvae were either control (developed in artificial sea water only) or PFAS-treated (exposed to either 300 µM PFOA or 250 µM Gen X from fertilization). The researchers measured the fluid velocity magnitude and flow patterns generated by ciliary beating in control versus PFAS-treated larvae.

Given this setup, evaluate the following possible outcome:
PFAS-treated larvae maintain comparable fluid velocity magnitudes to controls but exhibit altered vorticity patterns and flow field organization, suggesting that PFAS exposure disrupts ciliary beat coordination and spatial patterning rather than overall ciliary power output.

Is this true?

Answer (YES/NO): NO